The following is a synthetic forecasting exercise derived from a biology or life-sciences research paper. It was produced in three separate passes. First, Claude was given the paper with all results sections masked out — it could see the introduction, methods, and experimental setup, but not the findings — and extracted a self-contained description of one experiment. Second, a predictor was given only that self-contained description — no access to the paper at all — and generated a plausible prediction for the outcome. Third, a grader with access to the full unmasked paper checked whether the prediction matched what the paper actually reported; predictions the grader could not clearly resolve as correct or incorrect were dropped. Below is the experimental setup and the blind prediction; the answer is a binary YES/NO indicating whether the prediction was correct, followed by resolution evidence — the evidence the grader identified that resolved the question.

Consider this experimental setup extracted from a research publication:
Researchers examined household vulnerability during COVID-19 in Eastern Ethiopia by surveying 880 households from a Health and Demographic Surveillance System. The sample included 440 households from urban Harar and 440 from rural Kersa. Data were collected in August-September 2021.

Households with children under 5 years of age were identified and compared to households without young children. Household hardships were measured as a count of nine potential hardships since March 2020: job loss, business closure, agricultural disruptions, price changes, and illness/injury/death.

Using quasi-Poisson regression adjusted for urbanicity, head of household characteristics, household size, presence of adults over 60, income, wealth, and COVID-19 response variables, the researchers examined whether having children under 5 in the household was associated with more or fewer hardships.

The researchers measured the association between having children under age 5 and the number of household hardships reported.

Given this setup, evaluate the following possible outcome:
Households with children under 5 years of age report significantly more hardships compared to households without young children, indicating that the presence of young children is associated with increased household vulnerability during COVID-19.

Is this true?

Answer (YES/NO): NO